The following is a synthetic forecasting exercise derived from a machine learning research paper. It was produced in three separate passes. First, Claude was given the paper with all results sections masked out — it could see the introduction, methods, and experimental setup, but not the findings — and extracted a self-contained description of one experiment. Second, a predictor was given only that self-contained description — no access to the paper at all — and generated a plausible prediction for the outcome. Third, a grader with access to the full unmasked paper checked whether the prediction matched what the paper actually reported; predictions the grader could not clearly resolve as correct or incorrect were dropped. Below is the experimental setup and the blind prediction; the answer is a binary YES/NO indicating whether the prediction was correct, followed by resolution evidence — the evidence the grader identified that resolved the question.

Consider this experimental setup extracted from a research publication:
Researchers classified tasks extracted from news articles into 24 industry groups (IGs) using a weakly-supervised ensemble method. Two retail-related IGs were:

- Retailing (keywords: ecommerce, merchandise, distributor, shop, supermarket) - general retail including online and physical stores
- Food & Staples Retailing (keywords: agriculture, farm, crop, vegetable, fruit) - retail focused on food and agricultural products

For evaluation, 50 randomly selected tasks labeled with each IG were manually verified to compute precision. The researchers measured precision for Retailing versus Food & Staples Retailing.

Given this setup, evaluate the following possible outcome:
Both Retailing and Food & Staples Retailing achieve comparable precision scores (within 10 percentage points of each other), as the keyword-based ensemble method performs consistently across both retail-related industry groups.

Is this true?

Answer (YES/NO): YES